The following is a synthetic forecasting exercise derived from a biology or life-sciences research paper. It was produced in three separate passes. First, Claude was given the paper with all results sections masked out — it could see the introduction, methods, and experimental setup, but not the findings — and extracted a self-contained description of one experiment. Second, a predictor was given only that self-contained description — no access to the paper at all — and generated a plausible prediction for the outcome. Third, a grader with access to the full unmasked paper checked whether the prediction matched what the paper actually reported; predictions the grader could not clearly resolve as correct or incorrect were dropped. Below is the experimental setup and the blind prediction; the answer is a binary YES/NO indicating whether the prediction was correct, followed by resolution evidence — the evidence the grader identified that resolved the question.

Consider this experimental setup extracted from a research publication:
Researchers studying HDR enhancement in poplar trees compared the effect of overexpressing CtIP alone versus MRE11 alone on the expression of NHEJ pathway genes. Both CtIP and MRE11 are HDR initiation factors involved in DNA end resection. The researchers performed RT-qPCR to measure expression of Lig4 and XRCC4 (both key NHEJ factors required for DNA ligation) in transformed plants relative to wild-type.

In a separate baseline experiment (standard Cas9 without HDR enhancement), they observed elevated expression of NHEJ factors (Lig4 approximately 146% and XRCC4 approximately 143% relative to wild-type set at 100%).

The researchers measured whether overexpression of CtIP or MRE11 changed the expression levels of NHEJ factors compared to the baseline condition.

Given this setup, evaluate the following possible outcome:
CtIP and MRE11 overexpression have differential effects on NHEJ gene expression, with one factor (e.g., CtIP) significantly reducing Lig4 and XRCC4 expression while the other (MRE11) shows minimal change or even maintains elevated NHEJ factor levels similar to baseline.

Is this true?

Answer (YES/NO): NO